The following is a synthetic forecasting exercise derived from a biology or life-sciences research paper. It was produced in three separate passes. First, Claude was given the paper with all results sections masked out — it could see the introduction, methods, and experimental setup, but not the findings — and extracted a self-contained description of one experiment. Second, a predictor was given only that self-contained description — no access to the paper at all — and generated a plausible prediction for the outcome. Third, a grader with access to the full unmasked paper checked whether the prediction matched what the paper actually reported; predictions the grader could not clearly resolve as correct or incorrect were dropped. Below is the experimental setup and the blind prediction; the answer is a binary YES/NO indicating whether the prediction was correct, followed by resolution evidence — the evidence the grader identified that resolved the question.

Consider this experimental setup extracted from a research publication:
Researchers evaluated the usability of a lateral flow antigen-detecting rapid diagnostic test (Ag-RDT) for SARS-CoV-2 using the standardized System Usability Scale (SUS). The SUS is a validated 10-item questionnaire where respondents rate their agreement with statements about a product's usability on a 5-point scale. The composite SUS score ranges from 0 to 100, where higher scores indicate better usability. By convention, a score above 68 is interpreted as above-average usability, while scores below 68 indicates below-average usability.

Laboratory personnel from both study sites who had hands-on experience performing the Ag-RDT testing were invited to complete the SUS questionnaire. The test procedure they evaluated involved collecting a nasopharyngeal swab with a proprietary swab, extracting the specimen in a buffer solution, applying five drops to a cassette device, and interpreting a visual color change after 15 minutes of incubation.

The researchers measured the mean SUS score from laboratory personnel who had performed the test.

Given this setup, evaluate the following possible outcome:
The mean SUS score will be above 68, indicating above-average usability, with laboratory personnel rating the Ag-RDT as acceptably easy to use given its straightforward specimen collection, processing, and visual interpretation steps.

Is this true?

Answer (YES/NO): YES